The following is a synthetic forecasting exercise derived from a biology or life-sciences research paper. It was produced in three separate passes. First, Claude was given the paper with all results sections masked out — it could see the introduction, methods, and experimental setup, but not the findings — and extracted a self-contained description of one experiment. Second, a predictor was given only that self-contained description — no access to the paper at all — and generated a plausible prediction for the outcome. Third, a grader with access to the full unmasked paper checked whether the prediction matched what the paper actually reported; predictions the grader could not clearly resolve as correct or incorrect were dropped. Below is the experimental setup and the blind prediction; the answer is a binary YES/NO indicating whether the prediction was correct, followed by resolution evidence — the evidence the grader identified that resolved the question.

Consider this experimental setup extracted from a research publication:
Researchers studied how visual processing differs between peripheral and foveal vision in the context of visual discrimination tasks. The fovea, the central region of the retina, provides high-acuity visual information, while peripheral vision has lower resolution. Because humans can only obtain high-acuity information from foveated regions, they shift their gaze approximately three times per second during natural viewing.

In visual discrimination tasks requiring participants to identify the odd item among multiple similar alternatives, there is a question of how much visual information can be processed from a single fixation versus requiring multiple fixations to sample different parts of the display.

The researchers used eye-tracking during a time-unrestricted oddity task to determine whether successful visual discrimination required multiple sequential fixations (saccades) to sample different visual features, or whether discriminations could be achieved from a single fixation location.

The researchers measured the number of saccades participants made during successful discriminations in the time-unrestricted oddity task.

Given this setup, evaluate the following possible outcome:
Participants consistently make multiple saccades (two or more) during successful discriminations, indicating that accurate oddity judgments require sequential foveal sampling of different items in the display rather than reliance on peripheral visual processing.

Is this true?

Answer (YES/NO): YES